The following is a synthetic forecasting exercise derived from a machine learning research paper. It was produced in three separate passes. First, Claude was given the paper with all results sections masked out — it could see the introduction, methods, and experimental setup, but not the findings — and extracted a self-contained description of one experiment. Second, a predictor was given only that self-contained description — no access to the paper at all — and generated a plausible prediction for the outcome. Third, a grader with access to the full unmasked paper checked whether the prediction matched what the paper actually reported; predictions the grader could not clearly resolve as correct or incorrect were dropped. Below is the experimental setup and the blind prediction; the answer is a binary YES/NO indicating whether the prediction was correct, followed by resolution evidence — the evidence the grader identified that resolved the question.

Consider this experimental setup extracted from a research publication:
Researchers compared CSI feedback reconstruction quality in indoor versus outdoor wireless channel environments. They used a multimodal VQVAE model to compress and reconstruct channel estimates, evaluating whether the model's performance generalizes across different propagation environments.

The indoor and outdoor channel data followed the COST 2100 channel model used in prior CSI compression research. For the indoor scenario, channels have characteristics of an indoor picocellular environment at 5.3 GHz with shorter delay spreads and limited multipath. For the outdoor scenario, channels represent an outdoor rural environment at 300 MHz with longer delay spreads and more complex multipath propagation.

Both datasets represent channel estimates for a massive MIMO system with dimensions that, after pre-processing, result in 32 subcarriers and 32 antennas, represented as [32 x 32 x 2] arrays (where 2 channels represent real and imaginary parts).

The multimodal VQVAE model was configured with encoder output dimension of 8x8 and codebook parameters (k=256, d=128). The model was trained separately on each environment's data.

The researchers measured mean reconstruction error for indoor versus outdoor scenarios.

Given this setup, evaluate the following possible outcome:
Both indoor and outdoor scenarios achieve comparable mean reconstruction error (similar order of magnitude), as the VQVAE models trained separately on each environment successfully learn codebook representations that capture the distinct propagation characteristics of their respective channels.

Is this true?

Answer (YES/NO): NO